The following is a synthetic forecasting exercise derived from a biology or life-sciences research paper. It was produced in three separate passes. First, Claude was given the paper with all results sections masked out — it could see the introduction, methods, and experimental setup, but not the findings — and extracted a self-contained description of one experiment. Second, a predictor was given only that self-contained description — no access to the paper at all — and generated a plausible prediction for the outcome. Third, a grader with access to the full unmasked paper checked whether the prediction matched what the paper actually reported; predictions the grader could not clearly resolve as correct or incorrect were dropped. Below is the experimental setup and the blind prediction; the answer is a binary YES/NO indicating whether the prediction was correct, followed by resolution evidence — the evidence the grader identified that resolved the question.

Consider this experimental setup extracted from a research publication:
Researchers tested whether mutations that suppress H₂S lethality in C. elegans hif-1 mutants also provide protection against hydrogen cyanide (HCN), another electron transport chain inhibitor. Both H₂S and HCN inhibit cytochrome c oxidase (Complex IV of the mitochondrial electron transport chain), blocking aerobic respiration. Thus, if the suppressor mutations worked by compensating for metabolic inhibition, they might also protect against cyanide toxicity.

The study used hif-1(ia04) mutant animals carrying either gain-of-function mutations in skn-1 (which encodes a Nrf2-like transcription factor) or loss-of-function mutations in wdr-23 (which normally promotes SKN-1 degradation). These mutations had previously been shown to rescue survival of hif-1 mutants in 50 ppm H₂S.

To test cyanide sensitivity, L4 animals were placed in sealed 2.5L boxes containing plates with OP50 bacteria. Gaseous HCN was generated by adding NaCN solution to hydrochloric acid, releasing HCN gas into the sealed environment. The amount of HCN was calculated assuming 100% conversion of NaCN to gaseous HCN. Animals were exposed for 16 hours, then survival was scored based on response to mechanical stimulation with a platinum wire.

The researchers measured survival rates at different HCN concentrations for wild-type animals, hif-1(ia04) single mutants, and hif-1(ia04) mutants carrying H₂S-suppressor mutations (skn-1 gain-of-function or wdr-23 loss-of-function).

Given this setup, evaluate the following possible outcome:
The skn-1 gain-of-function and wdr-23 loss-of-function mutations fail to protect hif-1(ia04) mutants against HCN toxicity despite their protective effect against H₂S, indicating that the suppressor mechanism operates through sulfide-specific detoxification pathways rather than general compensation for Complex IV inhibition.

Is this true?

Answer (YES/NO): YES